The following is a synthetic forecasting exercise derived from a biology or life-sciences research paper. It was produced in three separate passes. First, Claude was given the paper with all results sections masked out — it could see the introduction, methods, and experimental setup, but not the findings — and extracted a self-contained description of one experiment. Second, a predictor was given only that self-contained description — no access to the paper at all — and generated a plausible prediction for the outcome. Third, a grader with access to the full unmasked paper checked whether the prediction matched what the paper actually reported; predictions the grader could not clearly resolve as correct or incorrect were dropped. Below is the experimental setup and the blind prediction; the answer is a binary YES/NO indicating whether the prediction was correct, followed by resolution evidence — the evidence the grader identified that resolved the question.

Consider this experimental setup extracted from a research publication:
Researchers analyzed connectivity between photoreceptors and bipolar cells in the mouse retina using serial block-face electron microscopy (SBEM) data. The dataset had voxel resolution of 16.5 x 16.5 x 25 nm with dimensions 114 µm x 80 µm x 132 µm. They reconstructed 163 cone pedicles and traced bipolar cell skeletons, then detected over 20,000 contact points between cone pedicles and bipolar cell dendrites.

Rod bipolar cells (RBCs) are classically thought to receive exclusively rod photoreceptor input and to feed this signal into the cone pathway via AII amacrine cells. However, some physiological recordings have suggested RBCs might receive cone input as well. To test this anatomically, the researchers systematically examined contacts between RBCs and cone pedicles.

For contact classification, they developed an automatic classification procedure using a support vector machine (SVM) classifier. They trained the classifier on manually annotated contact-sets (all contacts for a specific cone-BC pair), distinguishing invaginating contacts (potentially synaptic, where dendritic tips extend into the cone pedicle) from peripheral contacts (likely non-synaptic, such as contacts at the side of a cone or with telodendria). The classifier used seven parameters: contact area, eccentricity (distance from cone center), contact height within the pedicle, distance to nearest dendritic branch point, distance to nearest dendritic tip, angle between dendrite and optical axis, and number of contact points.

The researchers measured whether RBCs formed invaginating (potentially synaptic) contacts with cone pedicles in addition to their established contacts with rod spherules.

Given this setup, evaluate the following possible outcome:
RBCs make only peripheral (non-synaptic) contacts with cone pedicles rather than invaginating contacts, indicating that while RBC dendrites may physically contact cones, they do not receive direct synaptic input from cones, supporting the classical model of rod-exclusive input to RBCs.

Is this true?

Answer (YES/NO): NO